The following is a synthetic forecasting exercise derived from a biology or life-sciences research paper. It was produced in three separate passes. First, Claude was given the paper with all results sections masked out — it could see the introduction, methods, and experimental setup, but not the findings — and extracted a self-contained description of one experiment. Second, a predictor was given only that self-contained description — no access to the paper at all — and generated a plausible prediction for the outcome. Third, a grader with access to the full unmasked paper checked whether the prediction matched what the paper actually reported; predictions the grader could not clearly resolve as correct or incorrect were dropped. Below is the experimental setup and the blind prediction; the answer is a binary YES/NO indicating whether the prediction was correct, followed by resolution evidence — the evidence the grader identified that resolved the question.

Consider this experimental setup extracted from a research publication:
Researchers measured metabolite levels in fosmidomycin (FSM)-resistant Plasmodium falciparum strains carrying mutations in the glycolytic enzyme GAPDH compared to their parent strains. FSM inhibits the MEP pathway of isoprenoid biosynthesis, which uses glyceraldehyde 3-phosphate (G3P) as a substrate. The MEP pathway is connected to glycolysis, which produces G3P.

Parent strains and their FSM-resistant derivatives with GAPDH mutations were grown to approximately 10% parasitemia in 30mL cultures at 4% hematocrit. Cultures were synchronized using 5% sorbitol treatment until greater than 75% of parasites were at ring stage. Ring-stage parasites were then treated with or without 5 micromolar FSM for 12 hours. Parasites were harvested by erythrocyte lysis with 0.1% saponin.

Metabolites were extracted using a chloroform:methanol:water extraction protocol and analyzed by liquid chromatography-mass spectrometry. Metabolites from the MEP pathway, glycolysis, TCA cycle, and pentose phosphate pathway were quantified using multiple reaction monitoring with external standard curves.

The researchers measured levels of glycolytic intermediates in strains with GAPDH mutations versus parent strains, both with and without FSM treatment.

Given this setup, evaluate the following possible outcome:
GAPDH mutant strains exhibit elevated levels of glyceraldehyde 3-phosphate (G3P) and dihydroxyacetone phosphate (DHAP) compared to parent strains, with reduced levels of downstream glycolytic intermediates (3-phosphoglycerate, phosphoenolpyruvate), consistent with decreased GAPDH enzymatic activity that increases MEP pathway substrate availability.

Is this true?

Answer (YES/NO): NO